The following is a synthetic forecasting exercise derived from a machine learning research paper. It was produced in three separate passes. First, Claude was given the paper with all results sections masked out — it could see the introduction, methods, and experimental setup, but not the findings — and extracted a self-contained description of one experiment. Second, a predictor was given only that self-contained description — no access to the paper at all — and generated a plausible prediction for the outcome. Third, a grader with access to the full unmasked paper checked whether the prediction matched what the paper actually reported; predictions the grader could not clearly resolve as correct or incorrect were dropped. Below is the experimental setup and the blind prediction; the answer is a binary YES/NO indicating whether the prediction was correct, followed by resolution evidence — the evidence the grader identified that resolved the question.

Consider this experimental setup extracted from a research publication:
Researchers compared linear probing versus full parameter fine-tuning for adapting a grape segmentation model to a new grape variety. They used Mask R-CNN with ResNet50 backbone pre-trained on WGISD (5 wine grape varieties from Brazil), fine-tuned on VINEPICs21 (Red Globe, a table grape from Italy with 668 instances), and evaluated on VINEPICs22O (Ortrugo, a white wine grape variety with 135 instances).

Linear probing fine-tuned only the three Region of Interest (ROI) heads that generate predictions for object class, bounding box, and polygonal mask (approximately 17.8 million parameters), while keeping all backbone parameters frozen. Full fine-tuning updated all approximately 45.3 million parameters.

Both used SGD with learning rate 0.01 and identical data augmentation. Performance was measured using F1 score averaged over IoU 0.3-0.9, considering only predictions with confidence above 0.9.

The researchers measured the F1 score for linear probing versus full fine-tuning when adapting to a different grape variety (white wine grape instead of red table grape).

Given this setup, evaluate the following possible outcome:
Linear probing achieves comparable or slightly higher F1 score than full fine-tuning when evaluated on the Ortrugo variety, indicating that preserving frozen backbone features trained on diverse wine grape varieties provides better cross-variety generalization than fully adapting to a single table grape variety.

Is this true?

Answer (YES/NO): YES